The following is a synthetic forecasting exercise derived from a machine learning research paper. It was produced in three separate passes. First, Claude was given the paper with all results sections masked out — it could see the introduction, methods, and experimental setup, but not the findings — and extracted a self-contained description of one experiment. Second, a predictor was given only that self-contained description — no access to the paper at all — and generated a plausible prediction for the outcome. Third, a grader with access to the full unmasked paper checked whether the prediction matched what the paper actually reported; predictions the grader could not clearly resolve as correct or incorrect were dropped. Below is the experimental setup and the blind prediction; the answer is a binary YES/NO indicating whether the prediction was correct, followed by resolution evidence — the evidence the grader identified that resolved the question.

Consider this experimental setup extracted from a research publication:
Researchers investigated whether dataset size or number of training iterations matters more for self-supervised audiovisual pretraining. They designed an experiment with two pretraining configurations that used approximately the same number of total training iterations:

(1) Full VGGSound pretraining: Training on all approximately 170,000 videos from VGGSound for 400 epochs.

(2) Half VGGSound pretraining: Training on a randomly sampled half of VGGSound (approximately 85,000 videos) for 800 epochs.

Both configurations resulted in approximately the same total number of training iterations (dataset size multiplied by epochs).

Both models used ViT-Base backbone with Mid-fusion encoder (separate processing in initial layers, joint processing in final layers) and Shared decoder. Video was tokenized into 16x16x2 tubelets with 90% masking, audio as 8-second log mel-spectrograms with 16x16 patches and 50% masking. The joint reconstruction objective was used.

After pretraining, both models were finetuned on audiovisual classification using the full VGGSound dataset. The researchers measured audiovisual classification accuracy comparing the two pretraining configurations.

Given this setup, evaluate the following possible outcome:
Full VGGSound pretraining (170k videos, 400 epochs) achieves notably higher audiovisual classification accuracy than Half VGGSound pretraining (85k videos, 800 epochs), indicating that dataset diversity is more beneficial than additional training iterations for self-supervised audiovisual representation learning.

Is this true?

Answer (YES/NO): NO